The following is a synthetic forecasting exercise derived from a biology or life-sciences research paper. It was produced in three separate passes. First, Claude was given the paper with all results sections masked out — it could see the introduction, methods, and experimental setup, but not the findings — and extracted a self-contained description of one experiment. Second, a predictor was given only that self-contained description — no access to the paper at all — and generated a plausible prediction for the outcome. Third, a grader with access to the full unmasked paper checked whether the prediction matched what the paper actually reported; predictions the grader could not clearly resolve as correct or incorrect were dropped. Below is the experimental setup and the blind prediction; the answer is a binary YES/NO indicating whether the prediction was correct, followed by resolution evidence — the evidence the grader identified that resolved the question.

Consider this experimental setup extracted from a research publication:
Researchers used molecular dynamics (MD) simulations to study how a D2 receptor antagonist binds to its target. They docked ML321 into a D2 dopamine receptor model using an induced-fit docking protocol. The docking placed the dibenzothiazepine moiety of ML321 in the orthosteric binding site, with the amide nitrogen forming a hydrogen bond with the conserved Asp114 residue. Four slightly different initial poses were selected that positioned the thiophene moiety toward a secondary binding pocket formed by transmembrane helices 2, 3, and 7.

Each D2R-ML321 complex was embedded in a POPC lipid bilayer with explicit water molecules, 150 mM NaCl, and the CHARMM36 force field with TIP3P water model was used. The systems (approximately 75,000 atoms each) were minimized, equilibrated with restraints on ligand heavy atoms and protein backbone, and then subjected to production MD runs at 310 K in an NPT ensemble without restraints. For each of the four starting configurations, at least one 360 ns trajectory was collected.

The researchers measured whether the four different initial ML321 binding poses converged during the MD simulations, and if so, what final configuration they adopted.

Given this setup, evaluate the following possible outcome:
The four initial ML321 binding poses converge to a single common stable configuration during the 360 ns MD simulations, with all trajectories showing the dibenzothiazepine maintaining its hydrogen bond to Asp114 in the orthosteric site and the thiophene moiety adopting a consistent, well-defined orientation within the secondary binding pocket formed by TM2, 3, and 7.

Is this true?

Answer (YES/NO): NO